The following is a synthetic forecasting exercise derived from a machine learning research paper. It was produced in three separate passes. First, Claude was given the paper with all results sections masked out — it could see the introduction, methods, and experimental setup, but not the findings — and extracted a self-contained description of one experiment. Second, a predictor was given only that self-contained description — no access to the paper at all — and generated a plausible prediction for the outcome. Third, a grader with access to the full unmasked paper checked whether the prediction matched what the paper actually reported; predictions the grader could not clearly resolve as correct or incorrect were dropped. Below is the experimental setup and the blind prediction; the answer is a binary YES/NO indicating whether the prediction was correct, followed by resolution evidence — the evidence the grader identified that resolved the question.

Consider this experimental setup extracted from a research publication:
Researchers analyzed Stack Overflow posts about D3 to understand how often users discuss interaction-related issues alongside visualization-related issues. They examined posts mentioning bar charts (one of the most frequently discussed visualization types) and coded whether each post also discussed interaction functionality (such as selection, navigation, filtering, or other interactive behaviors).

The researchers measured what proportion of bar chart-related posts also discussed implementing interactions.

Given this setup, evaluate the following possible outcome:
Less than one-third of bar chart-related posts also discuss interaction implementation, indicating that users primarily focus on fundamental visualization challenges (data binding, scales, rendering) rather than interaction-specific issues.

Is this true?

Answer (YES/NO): YES